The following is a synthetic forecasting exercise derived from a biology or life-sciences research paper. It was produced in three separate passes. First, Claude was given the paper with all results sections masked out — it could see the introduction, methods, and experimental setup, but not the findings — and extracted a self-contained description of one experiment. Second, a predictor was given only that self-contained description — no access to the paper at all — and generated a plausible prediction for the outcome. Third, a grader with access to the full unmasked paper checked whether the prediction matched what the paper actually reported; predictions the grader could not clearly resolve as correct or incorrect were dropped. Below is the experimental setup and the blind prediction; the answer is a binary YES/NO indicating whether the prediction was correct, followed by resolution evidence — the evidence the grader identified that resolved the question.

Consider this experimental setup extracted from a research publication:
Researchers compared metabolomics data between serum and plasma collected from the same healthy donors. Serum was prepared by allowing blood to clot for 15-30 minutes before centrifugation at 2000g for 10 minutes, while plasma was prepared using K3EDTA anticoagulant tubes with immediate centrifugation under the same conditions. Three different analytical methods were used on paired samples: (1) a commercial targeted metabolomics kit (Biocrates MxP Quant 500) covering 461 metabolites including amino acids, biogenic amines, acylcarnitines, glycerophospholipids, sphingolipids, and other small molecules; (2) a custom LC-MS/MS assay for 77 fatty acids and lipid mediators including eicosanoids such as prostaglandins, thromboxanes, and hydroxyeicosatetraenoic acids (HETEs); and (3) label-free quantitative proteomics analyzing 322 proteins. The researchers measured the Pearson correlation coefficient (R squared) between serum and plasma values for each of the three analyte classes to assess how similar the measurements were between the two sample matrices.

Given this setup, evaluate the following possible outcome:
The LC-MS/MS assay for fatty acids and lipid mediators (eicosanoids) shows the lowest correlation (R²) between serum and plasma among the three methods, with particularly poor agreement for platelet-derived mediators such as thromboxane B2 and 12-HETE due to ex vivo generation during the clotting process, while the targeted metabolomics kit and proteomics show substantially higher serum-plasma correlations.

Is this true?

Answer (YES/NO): NO